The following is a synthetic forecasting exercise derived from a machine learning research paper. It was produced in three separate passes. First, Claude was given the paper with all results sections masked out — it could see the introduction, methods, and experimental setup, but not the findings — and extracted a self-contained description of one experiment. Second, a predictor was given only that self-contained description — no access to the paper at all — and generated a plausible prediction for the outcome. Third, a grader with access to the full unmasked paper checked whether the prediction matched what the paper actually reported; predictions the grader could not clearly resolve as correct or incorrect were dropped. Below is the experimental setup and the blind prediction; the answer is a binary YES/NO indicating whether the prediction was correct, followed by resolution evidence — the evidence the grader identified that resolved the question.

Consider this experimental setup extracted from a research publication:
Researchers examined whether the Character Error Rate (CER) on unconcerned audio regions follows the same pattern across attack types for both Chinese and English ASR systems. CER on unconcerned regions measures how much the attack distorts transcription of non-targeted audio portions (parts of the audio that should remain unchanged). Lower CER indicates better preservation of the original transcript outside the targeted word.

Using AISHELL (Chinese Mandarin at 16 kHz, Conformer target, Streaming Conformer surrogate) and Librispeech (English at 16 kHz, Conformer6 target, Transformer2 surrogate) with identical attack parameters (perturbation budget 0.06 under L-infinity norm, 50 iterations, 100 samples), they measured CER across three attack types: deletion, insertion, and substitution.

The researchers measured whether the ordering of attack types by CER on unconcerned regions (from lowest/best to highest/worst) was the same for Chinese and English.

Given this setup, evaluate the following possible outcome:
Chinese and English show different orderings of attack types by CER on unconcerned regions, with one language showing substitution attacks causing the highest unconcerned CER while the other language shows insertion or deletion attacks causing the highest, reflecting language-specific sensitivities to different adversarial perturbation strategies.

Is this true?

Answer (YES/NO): NO